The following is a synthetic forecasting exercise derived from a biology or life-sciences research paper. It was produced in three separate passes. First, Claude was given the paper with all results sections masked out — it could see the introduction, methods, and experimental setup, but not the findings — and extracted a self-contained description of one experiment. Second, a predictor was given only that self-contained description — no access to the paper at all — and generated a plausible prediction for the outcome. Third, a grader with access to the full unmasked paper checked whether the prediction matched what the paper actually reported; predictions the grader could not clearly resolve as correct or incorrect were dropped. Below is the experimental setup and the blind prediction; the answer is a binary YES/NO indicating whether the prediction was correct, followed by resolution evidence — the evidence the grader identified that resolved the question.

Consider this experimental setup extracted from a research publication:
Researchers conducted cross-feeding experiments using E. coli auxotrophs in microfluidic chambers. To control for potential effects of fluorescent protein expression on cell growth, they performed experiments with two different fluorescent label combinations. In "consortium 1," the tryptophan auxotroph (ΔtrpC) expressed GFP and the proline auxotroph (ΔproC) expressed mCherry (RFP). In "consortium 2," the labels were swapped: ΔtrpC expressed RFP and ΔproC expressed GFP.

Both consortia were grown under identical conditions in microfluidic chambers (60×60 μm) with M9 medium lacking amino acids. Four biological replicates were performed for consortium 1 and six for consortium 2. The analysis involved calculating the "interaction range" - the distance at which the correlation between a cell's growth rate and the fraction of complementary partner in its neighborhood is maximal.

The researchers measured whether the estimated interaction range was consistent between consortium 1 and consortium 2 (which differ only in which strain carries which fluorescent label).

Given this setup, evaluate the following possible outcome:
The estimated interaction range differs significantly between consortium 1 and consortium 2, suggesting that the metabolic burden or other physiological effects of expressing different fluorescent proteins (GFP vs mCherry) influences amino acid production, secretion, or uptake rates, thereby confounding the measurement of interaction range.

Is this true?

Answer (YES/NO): NO